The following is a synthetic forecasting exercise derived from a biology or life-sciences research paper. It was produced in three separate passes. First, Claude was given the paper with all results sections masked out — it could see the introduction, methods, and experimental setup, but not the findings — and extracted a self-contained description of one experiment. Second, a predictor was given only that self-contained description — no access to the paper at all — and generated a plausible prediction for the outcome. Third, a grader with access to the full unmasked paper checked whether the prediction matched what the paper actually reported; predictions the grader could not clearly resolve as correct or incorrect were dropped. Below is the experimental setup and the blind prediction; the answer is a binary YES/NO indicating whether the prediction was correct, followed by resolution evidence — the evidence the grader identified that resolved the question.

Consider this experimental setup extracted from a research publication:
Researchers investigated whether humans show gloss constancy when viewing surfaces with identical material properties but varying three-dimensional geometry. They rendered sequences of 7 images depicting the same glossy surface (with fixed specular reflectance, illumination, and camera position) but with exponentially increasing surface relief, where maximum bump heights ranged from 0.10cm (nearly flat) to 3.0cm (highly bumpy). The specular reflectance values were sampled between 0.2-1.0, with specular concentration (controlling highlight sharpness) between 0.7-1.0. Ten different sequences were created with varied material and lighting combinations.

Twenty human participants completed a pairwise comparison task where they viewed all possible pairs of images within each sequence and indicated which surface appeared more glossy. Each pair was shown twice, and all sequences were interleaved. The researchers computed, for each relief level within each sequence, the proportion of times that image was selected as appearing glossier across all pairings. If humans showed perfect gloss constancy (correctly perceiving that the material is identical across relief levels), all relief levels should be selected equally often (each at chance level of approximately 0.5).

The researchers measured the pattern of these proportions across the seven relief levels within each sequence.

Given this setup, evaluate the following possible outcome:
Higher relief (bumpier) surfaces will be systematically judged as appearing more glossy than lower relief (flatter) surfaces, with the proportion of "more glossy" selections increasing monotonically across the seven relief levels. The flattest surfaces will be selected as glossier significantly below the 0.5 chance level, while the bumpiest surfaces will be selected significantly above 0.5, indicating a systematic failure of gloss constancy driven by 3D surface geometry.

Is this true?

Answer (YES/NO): NO